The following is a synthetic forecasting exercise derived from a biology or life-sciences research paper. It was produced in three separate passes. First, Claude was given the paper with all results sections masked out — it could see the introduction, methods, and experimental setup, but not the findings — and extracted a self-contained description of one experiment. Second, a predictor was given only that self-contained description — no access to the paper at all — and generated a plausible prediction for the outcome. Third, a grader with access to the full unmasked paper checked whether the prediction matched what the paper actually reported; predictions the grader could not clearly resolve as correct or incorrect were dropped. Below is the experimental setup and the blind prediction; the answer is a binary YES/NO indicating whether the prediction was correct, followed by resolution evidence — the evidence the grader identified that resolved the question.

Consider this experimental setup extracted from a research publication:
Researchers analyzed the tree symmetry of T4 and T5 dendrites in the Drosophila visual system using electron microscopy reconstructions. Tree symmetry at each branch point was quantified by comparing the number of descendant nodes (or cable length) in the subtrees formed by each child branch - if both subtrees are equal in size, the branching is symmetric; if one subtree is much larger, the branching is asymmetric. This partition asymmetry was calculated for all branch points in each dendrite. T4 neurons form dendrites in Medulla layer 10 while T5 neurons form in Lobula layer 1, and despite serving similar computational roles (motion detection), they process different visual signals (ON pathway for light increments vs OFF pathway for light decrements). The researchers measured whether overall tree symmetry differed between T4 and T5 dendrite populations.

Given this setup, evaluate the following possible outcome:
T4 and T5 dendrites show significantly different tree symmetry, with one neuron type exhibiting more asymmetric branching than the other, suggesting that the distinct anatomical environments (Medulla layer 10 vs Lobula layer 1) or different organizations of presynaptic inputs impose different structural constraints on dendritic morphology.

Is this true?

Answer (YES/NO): NO